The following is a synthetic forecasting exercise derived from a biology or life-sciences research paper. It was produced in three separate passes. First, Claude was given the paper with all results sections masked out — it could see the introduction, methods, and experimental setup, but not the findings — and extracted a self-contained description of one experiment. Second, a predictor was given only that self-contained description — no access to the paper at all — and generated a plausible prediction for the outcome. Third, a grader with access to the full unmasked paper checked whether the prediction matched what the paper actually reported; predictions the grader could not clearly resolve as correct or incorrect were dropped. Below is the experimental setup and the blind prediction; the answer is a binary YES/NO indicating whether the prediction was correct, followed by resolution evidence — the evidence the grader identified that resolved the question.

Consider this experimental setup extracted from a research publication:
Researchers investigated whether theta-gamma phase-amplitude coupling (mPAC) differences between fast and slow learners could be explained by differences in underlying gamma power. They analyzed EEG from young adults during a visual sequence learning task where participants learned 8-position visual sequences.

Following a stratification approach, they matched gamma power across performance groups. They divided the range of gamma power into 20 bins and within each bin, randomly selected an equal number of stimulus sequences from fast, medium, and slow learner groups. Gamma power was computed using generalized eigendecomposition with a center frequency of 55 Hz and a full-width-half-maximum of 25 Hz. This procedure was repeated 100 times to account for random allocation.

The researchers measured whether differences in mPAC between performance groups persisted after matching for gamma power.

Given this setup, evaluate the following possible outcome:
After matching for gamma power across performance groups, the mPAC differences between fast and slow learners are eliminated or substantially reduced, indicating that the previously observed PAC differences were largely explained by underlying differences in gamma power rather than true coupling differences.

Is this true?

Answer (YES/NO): NO